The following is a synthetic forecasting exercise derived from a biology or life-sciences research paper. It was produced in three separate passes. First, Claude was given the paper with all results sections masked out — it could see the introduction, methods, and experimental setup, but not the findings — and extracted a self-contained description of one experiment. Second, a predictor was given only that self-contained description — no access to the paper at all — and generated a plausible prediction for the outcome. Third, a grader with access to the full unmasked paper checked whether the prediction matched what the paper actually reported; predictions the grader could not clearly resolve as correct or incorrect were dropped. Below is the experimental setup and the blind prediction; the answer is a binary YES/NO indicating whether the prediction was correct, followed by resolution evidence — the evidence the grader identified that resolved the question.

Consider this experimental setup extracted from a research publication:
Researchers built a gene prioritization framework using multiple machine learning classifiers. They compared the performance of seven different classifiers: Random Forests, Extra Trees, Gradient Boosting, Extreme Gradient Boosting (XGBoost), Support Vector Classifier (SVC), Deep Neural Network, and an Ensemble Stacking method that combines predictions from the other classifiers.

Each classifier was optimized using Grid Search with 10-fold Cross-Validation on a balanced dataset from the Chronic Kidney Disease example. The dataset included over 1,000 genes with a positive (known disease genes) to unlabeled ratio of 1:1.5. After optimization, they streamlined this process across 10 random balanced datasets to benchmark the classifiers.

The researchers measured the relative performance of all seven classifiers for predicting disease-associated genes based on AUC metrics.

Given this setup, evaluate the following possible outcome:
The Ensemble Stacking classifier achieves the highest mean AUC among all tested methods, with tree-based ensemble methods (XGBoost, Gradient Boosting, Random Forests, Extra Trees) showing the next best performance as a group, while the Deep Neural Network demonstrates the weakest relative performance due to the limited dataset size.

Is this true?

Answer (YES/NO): NO